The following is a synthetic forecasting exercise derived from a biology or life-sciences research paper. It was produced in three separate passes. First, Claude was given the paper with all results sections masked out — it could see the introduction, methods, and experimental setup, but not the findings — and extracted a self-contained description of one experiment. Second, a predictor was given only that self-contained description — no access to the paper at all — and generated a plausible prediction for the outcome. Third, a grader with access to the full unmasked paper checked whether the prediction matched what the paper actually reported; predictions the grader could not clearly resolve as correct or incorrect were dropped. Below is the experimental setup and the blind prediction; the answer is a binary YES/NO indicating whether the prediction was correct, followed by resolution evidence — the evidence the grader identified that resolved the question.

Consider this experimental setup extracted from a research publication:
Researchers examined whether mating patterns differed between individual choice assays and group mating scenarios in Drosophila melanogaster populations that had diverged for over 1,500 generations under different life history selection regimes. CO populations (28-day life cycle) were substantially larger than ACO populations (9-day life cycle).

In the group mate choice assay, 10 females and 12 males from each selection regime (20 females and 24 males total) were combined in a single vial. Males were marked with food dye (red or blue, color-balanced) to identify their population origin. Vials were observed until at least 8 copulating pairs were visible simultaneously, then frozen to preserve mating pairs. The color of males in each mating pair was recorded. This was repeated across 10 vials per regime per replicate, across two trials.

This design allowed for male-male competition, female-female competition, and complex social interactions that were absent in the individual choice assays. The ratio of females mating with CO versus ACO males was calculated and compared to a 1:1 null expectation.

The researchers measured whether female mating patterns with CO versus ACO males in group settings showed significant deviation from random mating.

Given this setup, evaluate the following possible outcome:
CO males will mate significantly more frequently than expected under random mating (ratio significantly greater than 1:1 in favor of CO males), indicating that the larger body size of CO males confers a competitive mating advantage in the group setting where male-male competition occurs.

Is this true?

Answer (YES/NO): YES